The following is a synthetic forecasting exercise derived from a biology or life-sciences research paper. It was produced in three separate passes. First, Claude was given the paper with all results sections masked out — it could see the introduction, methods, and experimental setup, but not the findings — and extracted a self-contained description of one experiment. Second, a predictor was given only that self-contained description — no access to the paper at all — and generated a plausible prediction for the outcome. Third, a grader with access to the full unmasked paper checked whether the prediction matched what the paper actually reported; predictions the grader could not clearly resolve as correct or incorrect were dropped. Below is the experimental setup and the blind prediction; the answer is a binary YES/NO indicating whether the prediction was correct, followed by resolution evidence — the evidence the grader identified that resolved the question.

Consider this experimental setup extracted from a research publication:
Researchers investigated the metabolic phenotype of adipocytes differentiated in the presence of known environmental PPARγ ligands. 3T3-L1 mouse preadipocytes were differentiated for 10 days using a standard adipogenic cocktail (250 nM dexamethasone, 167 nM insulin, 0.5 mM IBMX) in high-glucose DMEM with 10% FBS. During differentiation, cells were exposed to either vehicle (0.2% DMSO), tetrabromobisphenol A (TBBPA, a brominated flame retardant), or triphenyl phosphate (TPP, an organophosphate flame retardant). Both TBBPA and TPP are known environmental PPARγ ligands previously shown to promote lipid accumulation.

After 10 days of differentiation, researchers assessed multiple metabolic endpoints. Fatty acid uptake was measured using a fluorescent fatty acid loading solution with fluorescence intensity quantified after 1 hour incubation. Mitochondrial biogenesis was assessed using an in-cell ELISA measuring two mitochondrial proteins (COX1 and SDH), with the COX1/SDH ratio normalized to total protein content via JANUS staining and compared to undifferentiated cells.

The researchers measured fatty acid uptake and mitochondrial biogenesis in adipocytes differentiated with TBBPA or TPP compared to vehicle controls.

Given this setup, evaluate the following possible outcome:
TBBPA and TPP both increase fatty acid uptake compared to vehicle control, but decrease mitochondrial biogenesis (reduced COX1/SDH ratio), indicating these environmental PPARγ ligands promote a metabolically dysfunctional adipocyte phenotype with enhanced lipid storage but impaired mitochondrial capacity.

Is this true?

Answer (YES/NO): NO